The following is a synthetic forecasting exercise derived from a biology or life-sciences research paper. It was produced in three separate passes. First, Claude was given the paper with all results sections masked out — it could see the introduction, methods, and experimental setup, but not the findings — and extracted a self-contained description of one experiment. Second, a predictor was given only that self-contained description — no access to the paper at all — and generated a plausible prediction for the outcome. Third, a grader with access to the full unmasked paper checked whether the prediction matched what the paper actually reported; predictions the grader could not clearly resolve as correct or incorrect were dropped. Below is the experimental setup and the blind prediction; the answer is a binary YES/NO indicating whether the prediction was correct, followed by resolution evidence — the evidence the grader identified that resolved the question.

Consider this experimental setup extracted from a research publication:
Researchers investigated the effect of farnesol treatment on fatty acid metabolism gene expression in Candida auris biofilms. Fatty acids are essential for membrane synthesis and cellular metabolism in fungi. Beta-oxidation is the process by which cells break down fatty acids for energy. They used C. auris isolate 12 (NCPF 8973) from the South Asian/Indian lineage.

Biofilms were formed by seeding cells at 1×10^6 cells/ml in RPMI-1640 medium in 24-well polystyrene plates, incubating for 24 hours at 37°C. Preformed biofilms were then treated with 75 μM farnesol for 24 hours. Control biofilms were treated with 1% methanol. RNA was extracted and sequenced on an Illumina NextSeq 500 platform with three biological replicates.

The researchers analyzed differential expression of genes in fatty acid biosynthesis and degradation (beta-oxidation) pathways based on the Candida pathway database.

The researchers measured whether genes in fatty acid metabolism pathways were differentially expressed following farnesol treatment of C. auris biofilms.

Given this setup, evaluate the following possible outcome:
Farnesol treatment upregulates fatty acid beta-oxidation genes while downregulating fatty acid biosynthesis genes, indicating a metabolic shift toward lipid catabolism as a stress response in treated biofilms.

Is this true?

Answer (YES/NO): NO